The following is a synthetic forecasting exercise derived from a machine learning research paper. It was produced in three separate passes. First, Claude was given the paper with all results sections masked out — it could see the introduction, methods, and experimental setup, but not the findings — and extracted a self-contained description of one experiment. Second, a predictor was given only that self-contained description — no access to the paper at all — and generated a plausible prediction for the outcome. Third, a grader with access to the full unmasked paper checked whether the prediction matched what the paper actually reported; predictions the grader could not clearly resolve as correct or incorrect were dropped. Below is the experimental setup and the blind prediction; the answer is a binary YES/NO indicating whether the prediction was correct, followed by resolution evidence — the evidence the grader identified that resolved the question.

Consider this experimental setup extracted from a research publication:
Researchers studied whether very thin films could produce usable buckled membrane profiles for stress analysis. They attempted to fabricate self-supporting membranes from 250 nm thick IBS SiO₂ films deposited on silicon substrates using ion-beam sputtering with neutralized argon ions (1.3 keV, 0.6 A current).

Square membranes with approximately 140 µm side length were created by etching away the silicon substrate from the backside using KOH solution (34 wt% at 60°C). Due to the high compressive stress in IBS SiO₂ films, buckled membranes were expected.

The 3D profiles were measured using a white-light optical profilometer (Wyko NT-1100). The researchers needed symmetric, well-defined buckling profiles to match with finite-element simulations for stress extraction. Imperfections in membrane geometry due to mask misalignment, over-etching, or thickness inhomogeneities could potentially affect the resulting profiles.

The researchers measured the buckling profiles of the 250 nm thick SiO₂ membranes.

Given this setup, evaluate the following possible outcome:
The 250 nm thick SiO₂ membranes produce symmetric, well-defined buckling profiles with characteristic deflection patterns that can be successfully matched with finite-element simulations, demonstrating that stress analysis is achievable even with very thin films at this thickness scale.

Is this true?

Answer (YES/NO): NO